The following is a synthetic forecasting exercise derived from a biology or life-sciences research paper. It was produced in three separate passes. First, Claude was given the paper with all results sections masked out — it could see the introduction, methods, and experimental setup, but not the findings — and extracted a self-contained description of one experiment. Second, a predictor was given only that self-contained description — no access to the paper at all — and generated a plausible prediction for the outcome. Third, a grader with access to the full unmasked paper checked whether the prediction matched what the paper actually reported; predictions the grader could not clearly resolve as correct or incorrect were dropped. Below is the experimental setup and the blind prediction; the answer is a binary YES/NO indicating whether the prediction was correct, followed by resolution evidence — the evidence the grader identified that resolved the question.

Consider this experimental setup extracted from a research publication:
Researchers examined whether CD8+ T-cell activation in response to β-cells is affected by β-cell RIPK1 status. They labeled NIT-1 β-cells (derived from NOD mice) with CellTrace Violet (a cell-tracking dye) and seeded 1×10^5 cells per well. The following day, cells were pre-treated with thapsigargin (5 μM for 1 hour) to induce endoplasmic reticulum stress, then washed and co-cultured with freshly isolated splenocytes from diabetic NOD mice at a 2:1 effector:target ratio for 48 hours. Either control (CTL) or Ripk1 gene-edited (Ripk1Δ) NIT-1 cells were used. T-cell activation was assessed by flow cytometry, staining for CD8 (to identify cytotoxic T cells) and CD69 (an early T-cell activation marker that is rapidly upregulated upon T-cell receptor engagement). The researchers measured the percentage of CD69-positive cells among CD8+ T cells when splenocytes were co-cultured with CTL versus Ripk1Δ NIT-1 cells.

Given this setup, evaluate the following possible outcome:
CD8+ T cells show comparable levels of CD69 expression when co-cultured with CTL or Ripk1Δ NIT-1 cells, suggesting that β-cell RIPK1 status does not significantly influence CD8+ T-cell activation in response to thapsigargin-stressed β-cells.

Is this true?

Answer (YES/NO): YES